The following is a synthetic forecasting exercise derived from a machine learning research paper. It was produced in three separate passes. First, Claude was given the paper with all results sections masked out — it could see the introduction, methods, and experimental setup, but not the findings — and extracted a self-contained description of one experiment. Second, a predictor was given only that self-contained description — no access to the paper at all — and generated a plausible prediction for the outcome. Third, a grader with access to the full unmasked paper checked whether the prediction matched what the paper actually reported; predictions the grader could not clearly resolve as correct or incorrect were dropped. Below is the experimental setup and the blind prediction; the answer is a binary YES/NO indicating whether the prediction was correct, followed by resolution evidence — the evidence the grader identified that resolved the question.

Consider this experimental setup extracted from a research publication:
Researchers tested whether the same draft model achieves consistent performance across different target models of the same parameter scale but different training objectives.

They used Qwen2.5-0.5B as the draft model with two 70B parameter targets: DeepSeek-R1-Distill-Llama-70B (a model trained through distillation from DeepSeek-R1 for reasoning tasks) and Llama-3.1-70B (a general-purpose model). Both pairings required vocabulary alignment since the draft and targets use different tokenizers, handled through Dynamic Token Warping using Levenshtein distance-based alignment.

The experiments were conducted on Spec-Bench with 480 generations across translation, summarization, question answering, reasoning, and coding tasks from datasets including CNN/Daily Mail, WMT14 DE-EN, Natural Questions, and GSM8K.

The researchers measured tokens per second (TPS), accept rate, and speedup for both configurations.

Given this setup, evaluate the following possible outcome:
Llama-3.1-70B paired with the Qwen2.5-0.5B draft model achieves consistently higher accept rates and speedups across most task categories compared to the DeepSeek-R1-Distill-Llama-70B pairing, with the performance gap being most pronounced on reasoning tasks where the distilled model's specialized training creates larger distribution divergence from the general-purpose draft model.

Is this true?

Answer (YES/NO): NO